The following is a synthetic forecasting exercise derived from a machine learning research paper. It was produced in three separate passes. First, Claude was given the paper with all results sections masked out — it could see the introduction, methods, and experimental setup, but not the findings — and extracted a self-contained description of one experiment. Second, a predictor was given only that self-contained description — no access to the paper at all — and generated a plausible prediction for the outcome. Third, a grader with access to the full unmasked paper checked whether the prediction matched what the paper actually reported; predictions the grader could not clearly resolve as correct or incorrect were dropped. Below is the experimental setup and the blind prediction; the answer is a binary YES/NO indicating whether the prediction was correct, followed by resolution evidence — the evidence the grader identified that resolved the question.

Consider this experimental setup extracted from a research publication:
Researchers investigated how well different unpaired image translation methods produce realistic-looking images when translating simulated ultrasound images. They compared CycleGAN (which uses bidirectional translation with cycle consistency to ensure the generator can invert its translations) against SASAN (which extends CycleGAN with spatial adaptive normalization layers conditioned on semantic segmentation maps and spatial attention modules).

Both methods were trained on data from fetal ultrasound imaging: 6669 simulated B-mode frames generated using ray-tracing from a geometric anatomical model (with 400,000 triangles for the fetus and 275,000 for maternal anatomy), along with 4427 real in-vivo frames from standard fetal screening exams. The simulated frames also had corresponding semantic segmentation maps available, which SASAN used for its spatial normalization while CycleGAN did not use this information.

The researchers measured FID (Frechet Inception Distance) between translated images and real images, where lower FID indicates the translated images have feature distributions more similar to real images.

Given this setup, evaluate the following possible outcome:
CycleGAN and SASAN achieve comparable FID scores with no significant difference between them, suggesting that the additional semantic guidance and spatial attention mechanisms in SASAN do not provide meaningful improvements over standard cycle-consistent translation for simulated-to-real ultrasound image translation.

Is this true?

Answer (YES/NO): NO